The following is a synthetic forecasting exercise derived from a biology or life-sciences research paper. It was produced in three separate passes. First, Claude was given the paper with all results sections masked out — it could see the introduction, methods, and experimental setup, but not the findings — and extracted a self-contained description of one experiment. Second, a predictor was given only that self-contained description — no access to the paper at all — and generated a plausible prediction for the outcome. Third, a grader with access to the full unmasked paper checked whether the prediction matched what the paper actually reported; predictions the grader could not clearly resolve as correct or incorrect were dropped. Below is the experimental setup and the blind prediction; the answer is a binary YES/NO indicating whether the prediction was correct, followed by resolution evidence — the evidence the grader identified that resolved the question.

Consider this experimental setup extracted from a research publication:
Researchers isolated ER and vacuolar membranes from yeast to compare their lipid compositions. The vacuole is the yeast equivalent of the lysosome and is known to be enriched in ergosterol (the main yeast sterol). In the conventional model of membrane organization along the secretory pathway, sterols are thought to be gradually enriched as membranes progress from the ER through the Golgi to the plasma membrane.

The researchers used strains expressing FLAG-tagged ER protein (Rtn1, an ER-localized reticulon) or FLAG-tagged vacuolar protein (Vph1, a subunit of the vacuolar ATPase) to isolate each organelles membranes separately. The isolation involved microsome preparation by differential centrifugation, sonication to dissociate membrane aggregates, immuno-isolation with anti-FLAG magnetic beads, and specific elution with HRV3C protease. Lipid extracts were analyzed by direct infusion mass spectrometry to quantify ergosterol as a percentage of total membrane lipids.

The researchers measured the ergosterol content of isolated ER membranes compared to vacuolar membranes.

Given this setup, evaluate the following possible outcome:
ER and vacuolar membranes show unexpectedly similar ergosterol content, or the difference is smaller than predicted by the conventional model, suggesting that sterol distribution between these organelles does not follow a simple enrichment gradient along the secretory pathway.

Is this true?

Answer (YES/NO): NO